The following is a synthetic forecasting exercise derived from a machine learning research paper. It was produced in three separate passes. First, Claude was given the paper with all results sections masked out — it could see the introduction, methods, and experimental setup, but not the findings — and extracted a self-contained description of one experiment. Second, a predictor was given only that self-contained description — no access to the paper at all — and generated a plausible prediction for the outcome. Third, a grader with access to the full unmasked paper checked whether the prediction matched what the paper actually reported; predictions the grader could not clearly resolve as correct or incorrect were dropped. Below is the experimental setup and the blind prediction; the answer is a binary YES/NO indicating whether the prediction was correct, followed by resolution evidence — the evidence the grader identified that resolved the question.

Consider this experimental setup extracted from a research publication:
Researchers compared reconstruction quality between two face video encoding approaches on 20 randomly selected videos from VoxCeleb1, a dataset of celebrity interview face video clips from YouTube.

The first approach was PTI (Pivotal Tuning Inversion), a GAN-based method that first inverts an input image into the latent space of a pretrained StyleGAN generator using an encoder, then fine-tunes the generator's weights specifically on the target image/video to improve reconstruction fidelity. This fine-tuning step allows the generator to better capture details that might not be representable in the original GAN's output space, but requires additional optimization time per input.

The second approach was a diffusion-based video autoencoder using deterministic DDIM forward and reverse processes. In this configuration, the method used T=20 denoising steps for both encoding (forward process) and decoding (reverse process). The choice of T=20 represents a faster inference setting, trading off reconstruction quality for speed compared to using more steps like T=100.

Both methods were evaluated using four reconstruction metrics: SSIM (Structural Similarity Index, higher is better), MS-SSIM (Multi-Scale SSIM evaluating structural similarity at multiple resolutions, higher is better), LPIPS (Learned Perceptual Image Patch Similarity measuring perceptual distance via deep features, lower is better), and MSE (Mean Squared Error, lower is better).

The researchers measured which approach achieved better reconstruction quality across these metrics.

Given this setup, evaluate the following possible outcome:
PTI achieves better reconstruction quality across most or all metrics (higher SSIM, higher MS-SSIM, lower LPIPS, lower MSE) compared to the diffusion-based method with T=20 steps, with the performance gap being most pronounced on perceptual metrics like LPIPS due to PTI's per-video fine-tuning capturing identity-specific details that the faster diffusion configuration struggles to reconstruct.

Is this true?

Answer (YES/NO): YES